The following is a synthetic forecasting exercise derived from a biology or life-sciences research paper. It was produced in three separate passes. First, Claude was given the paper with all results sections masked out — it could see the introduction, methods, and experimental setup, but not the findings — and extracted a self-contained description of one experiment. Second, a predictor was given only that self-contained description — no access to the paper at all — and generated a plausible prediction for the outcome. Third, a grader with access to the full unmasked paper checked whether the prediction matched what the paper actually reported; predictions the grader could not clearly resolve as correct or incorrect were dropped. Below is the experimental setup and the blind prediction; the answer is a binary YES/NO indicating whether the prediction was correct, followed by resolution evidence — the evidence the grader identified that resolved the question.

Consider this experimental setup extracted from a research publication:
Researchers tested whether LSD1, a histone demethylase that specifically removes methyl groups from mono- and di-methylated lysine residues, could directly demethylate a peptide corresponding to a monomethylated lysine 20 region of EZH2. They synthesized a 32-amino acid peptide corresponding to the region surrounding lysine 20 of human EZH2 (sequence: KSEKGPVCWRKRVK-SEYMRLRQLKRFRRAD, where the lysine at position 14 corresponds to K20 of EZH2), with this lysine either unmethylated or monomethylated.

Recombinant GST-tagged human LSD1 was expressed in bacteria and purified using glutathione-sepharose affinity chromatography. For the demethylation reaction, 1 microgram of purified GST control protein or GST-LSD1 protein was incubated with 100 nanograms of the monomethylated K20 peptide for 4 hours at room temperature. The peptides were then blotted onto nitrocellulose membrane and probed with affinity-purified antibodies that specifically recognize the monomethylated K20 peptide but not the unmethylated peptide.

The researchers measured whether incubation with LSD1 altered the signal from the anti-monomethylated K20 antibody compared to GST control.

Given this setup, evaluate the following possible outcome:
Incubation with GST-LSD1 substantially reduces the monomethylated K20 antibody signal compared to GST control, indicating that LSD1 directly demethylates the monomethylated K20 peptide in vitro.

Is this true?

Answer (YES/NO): YES